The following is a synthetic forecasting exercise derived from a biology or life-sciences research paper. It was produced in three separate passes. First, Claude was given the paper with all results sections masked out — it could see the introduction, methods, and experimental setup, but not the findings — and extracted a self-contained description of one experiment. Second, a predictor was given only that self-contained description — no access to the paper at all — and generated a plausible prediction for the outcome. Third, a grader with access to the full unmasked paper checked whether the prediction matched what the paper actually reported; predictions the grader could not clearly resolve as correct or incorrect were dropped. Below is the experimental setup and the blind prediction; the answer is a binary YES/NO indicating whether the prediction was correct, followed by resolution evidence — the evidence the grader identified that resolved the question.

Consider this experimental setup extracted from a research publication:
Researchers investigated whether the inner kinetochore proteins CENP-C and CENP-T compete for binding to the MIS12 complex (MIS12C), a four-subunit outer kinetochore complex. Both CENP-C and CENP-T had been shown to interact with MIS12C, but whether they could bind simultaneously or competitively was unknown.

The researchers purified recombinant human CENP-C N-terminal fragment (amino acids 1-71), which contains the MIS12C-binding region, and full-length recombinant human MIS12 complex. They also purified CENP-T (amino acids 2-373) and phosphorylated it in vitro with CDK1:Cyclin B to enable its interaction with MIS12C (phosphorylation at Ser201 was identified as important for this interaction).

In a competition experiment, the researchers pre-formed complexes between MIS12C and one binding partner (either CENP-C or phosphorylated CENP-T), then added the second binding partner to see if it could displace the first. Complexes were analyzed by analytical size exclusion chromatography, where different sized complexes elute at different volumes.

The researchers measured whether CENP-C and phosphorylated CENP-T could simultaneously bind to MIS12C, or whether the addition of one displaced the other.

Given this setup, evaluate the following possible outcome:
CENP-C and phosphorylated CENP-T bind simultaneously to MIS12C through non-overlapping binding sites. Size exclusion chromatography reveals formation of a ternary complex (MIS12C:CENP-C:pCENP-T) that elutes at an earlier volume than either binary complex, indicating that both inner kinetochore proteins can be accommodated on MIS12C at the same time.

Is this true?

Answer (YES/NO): NO